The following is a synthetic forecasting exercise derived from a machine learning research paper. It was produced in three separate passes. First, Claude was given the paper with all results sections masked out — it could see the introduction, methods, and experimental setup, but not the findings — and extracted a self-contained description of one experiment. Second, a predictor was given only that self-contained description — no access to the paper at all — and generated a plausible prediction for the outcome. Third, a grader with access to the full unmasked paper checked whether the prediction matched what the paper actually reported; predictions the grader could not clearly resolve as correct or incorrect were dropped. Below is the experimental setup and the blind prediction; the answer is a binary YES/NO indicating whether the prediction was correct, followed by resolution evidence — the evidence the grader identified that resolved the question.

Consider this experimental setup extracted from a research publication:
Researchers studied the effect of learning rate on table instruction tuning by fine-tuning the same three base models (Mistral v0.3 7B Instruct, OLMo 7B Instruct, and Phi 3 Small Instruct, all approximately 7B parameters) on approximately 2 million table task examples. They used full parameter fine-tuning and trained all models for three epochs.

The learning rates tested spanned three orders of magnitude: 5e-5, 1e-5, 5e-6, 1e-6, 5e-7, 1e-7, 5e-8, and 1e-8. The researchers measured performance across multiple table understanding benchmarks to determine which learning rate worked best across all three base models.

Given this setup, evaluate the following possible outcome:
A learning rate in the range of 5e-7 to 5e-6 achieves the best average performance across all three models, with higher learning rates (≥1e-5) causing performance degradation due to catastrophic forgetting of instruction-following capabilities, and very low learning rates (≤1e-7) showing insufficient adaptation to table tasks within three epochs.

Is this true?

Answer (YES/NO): NO